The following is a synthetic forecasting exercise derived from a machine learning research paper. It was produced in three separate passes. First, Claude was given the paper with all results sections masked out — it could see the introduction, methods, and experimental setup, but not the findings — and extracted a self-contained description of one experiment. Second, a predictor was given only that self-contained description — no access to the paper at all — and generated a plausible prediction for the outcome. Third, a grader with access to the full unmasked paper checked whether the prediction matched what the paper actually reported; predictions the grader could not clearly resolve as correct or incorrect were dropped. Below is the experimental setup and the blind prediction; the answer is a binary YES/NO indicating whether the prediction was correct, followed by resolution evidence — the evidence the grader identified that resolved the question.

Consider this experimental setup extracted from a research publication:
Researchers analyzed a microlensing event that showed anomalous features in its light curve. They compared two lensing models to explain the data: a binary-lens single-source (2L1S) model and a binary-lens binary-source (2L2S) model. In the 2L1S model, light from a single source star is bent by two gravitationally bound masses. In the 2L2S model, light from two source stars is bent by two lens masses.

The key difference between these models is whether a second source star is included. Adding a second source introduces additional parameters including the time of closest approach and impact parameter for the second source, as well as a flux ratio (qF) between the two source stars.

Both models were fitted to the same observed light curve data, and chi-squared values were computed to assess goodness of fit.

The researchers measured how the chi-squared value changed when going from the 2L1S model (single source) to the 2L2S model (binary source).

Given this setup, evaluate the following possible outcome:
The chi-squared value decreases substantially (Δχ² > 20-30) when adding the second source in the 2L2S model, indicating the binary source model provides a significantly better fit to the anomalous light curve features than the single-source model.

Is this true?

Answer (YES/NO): YES